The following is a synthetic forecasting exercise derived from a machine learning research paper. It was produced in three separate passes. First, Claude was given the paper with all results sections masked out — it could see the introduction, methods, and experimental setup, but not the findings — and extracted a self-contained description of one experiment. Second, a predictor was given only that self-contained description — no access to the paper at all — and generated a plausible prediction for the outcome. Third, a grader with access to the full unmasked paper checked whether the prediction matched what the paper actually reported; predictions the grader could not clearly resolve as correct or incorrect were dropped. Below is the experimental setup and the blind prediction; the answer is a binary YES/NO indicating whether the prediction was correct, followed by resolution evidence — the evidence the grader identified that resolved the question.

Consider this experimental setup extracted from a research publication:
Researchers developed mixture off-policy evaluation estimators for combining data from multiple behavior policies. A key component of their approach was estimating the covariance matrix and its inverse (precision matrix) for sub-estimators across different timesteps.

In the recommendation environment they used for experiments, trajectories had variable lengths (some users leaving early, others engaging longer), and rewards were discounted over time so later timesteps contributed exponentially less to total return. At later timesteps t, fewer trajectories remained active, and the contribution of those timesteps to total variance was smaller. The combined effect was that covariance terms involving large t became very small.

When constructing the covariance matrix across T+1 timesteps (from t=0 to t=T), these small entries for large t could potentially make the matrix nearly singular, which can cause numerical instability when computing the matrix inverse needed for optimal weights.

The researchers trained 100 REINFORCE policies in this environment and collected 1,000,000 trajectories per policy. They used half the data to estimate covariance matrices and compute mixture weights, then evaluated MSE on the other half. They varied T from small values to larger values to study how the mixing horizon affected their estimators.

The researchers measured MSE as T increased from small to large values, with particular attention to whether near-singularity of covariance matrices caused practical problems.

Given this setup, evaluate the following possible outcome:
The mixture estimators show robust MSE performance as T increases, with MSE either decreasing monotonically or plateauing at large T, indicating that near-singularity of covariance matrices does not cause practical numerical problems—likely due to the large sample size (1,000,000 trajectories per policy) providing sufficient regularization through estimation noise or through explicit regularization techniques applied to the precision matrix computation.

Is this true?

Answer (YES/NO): NO